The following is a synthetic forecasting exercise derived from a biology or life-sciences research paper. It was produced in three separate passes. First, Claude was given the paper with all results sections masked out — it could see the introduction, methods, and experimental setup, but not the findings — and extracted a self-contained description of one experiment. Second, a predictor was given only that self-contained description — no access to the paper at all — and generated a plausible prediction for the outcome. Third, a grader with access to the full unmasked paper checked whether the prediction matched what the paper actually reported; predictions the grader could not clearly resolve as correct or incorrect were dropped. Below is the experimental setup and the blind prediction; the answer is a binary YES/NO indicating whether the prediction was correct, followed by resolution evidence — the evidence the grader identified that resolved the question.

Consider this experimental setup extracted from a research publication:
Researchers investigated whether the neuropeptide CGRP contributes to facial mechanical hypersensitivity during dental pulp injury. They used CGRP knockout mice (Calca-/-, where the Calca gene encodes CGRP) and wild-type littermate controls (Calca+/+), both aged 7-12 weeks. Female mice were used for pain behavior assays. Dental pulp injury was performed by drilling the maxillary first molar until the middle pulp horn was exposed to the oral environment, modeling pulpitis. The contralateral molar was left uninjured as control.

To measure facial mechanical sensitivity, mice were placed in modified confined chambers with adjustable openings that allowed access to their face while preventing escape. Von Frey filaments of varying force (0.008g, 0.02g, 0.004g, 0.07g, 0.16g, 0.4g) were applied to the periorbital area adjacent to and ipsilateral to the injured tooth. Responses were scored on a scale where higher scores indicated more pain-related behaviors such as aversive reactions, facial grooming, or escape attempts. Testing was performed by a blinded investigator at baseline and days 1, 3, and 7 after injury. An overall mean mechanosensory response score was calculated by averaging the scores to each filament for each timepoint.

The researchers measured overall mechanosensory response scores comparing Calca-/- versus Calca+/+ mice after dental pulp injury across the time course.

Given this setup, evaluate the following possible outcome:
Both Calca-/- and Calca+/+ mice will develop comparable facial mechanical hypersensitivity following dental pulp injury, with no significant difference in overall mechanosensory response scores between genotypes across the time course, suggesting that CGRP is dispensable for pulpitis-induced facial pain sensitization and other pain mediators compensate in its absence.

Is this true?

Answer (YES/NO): YES